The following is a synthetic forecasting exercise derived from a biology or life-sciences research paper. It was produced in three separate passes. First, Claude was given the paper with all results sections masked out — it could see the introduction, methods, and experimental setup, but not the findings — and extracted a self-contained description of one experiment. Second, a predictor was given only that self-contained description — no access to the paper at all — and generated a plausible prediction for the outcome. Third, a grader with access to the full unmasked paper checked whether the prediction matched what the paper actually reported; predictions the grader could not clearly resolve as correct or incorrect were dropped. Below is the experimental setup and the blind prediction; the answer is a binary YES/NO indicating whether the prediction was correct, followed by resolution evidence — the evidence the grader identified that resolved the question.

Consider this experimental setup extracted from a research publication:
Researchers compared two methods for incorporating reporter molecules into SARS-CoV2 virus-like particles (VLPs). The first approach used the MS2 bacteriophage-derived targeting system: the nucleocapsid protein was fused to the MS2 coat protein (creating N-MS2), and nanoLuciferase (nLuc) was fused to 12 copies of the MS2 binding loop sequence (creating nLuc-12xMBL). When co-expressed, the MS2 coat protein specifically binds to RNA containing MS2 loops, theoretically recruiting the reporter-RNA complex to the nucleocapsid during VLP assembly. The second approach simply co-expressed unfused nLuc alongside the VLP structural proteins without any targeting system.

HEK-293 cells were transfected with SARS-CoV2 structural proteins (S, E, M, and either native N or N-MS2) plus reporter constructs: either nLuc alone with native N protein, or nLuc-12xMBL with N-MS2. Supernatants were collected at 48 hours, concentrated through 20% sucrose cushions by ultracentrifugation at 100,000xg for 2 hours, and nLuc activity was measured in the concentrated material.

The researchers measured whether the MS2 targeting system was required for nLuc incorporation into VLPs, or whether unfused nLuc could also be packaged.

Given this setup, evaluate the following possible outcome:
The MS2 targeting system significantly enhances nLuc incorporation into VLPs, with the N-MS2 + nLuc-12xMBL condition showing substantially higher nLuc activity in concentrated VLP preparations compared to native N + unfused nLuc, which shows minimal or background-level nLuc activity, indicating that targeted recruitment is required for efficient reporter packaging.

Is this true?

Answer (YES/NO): NO